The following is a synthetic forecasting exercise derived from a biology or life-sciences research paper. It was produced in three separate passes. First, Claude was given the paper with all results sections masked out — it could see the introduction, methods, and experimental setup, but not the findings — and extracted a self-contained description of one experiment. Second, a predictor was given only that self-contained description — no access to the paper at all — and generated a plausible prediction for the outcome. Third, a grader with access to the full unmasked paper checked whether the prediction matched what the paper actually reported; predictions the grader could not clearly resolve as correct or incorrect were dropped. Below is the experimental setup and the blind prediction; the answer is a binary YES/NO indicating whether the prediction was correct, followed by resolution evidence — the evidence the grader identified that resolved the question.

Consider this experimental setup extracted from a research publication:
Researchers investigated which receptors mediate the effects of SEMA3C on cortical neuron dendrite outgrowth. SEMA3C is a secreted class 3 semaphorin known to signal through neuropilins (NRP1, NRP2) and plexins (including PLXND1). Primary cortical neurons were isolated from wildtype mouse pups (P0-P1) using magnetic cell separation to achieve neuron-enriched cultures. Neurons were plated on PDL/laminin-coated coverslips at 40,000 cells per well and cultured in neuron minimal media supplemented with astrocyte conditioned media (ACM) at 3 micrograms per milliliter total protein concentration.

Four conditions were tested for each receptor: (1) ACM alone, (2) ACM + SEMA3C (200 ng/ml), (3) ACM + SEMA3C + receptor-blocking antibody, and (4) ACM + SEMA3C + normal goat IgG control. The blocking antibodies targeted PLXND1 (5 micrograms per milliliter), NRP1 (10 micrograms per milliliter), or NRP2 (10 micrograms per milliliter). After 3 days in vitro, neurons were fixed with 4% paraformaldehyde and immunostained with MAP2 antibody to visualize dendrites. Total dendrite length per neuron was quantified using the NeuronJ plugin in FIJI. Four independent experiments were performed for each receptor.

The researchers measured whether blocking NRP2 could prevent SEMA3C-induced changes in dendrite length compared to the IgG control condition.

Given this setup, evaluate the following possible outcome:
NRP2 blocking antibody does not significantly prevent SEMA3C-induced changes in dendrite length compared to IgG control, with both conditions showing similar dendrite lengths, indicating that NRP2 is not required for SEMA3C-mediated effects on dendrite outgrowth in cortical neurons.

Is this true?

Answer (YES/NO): NO